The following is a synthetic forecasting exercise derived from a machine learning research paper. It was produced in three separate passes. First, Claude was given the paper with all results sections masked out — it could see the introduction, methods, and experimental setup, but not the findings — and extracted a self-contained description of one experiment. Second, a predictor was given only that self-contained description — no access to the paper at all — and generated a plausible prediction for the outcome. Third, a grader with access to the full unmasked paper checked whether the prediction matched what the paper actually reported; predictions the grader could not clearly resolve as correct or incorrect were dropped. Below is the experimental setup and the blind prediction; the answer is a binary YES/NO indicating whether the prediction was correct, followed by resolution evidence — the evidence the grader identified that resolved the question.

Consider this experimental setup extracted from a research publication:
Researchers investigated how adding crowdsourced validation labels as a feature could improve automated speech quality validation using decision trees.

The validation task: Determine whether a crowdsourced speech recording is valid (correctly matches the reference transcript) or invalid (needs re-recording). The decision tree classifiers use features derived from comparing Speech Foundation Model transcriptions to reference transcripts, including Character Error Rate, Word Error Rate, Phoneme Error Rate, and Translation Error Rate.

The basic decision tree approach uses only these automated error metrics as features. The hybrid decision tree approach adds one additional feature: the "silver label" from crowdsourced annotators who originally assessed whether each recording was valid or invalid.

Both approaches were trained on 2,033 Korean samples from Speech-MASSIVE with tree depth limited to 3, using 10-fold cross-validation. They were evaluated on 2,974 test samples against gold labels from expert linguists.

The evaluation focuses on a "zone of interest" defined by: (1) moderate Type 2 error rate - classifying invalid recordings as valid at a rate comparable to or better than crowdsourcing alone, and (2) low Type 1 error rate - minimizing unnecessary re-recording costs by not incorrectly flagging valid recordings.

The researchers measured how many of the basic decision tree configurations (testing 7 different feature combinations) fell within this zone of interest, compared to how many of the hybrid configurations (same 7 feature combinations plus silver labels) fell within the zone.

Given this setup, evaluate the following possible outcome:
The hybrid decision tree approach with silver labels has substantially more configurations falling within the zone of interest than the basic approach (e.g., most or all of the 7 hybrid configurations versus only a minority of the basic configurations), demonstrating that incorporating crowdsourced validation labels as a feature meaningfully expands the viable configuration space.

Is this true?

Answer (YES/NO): YES